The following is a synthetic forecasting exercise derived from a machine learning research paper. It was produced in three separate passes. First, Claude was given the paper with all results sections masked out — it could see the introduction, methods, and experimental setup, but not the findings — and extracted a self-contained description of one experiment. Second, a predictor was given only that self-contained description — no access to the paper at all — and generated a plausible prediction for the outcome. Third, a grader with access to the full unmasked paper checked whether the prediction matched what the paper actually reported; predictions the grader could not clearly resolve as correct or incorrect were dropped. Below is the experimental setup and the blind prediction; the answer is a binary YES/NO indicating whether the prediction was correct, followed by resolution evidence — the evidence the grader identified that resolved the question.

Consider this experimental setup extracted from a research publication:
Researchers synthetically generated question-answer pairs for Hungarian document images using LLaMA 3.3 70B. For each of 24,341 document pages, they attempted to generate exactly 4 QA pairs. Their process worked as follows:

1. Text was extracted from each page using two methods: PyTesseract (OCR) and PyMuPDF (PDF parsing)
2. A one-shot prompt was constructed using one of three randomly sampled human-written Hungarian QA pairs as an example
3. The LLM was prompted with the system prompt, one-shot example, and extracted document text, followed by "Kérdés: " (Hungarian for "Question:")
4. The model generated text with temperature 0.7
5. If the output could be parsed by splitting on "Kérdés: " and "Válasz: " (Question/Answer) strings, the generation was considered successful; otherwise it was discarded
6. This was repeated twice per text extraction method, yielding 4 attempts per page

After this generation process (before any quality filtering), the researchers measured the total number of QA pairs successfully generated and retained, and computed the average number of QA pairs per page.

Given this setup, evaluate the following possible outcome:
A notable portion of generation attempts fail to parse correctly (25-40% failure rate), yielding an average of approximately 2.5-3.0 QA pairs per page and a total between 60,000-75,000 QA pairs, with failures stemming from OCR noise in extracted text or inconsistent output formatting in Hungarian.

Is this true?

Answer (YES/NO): NO